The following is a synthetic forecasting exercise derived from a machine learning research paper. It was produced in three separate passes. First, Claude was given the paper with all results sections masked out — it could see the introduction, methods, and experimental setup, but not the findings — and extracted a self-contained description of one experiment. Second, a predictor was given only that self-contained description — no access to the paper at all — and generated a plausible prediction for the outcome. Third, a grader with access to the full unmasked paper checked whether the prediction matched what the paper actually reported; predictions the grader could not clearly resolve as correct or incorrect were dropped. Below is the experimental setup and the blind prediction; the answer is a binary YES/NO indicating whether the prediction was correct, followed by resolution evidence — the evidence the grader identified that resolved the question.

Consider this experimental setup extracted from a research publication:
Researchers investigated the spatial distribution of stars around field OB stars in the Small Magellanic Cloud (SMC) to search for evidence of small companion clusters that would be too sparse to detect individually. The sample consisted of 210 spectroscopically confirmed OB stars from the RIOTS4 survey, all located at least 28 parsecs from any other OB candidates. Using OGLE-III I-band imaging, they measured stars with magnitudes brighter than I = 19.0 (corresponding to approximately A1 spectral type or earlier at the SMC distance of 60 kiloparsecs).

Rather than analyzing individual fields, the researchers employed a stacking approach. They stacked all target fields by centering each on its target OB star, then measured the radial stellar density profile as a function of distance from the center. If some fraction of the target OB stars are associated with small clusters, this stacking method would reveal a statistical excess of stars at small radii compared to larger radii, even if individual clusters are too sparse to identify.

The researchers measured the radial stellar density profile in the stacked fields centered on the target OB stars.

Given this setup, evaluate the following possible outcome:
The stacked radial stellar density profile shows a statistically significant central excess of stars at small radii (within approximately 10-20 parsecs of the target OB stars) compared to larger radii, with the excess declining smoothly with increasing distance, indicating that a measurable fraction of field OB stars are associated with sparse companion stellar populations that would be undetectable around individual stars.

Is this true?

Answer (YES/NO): NO